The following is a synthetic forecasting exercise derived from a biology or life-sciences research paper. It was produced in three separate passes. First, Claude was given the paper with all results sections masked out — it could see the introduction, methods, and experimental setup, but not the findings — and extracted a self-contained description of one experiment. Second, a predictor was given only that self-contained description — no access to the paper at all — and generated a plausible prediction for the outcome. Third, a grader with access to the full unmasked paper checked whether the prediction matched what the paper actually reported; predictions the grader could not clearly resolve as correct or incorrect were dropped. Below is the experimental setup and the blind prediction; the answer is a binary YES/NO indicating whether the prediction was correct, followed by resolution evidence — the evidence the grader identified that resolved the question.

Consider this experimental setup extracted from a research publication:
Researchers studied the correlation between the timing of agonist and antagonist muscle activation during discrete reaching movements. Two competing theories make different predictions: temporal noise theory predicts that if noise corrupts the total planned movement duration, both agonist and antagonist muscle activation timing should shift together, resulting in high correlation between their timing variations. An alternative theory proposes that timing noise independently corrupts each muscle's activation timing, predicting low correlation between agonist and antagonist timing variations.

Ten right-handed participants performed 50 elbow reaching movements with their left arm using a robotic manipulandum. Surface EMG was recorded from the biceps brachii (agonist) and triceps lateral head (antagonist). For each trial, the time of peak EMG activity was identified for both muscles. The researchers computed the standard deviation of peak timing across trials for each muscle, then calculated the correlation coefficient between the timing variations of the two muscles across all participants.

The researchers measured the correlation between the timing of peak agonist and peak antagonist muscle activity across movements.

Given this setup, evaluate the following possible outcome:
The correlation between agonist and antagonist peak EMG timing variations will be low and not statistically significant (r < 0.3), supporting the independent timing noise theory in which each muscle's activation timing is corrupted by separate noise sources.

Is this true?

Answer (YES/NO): YES